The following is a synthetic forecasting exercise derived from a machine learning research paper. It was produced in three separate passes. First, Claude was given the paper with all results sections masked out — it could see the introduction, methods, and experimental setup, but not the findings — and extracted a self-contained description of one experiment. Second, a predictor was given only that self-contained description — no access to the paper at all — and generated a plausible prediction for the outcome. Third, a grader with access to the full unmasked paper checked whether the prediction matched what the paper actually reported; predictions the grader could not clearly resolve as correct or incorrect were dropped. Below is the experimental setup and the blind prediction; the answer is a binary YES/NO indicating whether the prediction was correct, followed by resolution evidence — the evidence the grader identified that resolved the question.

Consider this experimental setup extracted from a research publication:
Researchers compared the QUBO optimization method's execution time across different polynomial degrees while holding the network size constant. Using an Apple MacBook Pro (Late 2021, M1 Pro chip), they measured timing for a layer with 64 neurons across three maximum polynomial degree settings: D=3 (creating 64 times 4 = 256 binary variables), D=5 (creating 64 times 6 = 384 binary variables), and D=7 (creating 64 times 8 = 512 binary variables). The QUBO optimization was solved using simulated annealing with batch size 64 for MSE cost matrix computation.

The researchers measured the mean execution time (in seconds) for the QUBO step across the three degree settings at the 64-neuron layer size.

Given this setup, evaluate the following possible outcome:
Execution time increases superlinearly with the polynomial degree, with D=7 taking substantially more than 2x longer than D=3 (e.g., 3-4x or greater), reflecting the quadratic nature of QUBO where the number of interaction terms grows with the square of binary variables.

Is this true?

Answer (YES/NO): NO